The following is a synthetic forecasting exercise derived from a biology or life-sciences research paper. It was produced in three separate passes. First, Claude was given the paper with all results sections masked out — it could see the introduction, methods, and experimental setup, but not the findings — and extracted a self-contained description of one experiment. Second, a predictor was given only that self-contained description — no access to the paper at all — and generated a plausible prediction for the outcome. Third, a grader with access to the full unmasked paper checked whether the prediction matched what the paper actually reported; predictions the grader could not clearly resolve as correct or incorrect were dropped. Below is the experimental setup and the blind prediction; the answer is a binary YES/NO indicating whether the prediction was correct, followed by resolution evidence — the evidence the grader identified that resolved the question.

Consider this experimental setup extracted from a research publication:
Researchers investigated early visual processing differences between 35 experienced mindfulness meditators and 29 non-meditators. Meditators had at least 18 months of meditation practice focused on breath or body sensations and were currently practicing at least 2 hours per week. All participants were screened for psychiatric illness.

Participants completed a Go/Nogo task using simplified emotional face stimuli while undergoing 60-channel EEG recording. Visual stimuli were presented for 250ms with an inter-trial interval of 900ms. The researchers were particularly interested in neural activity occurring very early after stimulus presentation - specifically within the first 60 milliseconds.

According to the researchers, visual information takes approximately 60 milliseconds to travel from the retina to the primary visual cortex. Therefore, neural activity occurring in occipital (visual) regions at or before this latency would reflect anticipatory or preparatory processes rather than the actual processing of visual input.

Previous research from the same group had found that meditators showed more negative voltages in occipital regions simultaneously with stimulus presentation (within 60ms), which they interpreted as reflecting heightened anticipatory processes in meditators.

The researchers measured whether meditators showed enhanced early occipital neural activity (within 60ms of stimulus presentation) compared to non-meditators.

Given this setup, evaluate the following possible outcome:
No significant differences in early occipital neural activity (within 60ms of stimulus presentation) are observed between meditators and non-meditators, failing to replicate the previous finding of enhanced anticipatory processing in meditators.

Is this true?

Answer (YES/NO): YES